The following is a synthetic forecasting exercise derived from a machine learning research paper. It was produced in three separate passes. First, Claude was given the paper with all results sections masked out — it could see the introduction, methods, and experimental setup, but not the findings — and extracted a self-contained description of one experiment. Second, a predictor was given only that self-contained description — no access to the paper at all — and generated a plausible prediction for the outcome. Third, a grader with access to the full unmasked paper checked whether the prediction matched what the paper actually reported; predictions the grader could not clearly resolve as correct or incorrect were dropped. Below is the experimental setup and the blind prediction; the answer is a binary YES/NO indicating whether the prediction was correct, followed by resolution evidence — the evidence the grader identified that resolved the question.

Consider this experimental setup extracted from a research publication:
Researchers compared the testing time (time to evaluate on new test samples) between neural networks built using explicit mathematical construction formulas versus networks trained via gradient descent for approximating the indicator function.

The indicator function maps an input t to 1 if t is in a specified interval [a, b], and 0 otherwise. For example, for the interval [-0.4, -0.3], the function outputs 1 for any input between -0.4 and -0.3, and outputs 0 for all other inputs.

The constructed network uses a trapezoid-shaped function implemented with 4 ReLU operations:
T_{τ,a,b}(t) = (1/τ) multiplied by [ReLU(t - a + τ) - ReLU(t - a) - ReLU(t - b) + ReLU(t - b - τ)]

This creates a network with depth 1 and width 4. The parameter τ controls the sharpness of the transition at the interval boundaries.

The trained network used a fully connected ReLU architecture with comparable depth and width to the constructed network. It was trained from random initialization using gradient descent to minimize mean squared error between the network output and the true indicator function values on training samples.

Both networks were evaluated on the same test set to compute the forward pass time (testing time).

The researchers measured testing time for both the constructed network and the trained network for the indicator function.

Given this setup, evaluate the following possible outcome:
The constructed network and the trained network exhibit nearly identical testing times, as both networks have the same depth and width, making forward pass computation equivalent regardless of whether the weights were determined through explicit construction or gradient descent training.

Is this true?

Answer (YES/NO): NO